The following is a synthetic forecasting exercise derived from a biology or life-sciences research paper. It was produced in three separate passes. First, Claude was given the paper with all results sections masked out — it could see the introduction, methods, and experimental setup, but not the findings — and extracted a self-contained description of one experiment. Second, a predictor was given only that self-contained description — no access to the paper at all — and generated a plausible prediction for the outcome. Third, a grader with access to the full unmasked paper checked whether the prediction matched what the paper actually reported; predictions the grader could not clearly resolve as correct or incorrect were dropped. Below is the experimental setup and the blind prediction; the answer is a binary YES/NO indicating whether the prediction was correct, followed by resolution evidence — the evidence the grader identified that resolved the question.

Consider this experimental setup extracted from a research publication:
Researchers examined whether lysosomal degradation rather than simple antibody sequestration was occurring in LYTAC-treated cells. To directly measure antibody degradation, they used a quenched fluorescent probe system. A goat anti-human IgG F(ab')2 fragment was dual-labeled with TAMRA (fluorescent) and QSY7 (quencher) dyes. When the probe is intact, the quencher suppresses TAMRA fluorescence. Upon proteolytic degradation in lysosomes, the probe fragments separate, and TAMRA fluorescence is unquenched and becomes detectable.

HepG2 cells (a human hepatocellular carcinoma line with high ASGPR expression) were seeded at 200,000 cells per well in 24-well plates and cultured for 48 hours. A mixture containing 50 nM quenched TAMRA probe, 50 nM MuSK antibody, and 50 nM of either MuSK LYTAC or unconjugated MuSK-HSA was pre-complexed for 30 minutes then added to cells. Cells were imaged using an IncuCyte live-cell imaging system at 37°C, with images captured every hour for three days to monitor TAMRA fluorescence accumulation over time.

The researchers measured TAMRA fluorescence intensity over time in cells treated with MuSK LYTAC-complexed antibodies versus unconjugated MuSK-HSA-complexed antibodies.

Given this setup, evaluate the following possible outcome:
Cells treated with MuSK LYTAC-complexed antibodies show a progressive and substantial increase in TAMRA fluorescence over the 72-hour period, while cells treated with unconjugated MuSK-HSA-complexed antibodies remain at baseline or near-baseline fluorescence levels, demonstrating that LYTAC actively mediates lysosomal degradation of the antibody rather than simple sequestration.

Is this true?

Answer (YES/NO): YES